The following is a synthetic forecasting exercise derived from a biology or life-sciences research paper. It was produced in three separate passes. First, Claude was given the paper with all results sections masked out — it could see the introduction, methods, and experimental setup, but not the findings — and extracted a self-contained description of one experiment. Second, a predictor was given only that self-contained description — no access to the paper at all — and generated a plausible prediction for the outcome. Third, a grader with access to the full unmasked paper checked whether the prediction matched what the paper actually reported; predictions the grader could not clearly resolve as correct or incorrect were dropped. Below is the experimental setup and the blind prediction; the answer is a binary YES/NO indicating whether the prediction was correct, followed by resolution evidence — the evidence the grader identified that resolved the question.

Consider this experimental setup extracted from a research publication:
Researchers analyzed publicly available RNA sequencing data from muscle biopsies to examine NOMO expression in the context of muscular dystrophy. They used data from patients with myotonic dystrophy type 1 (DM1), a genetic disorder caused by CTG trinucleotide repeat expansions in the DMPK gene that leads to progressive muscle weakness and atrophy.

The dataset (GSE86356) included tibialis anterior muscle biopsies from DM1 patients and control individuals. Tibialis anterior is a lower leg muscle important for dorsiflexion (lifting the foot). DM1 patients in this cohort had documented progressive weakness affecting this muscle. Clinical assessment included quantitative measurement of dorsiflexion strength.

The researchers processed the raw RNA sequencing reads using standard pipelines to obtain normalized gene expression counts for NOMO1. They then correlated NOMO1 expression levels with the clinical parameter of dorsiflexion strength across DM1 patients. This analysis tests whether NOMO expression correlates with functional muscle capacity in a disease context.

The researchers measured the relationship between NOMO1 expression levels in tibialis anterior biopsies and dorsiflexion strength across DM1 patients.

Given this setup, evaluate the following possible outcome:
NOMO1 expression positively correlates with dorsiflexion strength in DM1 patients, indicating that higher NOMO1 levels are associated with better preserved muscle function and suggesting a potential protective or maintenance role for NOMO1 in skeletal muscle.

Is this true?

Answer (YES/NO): NO